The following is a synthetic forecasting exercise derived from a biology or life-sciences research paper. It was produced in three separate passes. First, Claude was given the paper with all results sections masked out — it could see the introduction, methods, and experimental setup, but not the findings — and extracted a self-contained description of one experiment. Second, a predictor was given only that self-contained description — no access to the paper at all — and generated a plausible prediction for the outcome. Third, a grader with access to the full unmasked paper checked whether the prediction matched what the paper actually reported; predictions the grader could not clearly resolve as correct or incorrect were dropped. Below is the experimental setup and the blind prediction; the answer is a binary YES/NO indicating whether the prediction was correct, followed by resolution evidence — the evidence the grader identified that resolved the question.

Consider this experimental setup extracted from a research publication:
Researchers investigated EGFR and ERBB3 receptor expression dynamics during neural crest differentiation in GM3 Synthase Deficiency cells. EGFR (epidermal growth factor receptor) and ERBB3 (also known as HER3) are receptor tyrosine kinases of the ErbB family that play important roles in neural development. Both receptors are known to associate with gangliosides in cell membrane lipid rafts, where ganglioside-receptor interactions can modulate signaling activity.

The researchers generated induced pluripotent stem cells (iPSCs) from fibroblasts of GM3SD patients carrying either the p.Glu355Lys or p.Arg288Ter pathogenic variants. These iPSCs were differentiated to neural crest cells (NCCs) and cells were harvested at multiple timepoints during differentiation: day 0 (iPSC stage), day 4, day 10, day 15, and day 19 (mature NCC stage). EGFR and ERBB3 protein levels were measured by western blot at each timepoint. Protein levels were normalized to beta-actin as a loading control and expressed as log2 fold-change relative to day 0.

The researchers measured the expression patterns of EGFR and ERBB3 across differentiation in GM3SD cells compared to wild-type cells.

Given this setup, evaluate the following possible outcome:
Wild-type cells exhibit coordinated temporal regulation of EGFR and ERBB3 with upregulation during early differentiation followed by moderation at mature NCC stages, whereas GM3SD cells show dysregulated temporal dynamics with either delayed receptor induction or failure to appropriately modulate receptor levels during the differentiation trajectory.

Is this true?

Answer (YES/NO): NO